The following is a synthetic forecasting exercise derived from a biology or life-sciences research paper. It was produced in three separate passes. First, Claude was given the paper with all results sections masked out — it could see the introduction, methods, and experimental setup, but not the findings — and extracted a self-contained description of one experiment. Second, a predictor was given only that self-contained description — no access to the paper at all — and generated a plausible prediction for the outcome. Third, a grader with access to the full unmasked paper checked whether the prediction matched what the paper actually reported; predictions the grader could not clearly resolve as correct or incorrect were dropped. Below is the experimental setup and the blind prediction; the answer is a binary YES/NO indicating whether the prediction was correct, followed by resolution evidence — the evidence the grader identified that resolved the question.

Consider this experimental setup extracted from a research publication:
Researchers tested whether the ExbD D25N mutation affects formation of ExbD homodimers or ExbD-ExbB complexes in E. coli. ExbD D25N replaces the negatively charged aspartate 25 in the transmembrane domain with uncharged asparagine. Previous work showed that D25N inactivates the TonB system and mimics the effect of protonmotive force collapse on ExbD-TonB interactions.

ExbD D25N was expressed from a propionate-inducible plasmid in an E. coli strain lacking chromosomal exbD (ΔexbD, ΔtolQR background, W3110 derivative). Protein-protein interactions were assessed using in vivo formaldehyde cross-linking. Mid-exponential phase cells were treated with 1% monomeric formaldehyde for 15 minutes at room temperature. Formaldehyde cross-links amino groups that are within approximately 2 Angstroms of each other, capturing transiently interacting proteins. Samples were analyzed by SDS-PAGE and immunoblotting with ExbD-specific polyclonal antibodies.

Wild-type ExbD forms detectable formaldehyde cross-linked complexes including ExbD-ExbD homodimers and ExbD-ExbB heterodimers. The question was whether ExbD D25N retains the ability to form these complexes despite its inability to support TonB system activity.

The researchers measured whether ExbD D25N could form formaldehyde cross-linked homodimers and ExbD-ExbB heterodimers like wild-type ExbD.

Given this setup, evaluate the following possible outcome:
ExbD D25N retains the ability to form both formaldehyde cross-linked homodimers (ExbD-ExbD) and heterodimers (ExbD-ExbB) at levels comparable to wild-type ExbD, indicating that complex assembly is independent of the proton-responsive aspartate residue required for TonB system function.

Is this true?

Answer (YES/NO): YES